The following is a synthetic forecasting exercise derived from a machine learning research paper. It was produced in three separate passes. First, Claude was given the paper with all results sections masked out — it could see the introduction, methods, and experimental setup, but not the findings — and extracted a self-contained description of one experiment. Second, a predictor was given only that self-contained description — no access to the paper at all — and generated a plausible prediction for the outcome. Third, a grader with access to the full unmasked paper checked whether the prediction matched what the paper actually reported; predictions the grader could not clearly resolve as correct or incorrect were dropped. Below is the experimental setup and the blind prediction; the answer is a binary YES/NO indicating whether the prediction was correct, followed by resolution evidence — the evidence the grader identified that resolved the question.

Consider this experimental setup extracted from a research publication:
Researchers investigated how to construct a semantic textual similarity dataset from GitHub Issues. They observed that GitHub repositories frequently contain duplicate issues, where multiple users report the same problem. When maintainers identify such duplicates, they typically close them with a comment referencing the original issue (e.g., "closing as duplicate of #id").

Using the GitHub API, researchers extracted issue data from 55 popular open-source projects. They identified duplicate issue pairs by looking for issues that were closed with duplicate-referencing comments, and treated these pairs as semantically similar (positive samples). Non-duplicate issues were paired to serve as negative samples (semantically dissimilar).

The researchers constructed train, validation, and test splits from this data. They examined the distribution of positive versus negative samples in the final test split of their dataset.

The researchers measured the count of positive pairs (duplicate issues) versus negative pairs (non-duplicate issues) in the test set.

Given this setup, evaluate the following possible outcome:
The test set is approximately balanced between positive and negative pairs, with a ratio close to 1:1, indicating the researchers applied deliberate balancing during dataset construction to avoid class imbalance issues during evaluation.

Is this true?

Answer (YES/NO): YES